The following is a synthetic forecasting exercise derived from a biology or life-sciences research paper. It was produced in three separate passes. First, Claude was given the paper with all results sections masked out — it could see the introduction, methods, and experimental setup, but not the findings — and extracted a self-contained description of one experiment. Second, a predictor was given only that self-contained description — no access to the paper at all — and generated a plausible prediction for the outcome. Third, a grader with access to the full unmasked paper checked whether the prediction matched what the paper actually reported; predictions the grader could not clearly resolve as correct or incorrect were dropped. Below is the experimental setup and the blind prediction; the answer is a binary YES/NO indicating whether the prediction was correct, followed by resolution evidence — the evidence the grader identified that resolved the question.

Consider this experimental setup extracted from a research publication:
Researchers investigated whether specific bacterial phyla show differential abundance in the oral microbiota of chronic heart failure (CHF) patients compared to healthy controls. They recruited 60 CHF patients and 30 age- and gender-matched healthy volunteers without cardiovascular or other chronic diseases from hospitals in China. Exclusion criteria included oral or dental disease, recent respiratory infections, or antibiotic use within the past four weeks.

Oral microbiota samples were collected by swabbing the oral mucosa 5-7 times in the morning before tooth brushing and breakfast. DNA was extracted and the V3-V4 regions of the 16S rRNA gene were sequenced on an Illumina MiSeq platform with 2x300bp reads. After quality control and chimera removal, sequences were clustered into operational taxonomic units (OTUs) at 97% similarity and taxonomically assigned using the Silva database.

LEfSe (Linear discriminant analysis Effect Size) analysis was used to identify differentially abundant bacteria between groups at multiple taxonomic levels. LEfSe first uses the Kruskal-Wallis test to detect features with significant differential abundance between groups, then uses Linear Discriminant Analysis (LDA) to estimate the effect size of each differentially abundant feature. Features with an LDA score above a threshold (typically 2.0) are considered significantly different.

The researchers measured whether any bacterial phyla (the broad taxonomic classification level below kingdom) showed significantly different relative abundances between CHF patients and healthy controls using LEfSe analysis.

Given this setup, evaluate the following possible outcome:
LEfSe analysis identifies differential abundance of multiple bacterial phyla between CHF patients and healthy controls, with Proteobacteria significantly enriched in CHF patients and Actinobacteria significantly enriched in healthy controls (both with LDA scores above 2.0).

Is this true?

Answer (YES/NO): NO